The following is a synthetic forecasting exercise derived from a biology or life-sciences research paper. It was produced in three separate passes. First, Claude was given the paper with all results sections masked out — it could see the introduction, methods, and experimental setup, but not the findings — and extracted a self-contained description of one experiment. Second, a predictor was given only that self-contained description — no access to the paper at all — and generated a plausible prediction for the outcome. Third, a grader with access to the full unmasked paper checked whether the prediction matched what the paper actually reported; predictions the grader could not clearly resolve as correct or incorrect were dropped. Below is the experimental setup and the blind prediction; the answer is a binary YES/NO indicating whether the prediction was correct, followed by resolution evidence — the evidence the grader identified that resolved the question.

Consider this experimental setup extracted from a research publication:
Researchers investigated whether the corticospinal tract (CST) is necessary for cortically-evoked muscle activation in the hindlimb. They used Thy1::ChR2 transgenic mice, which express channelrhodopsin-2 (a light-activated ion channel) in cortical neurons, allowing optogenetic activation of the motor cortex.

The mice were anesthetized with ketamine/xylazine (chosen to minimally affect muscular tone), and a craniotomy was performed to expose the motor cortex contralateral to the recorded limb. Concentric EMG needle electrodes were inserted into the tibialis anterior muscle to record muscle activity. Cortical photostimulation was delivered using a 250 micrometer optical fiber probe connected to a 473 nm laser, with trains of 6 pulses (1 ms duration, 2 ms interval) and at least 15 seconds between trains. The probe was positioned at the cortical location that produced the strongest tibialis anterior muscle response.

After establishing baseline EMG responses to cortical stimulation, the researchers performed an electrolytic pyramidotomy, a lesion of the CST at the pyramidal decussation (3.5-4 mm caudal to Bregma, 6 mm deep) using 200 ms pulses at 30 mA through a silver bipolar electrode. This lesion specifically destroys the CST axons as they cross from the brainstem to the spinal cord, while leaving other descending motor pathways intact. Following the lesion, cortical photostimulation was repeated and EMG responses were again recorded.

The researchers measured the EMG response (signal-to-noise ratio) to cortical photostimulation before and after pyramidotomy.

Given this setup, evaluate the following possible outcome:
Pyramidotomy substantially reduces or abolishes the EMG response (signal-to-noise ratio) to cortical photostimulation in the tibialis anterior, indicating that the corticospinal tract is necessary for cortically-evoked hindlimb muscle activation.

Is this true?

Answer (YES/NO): NO